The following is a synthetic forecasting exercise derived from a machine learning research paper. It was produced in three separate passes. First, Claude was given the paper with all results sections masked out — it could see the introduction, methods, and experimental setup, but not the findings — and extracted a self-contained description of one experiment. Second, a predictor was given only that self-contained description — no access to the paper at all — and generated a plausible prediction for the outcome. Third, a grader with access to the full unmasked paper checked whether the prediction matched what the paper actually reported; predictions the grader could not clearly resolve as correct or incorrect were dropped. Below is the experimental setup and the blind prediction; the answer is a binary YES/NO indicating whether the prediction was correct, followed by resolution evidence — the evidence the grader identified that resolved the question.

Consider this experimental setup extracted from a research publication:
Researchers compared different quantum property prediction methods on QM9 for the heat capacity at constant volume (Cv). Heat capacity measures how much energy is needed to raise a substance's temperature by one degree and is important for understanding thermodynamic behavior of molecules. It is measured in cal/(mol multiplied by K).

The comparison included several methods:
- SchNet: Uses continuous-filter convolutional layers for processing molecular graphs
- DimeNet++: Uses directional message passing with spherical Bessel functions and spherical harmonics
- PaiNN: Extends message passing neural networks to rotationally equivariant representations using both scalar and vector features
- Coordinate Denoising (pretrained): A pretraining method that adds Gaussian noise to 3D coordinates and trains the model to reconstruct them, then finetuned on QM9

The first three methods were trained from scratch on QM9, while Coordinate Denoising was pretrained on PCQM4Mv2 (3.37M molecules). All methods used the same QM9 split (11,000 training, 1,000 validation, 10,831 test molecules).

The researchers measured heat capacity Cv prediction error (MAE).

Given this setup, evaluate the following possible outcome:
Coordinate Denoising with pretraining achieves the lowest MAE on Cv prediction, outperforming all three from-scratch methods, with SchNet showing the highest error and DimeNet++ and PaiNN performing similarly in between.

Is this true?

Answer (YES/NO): YES